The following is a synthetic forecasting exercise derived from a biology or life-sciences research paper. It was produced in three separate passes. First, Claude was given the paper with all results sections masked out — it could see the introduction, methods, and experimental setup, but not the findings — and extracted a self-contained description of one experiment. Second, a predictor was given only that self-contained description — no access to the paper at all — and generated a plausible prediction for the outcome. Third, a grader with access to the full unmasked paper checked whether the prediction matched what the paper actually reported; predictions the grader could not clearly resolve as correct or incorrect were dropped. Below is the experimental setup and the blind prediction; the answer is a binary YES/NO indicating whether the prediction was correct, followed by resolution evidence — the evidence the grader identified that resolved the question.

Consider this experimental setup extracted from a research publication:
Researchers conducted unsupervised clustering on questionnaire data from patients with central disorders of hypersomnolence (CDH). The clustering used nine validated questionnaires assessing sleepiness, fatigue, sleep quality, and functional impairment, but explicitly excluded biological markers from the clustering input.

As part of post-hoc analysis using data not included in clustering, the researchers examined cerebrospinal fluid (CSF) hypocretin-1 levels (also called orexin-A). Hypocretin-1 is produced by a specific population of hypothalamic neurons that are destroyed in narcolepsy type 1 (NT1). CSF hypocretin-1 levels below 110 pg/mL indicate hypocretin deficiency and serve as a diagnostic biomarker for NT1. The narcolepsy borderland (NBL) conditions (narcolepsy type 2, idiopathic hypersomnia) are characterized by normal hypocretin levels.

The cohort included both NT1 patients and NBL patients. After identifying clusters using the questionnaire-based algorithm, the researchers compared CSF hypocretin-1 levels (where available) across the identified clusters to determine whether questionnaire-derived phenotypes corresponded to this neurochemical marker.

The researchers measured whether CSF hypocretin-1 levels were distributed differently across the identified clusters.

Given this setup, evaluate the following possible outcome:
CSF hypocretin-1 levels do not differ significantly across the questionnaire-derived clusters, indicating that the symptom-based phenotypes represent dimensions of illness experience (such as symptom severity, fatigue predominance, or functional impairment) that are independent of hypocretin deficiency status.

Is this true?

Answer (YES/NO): YES